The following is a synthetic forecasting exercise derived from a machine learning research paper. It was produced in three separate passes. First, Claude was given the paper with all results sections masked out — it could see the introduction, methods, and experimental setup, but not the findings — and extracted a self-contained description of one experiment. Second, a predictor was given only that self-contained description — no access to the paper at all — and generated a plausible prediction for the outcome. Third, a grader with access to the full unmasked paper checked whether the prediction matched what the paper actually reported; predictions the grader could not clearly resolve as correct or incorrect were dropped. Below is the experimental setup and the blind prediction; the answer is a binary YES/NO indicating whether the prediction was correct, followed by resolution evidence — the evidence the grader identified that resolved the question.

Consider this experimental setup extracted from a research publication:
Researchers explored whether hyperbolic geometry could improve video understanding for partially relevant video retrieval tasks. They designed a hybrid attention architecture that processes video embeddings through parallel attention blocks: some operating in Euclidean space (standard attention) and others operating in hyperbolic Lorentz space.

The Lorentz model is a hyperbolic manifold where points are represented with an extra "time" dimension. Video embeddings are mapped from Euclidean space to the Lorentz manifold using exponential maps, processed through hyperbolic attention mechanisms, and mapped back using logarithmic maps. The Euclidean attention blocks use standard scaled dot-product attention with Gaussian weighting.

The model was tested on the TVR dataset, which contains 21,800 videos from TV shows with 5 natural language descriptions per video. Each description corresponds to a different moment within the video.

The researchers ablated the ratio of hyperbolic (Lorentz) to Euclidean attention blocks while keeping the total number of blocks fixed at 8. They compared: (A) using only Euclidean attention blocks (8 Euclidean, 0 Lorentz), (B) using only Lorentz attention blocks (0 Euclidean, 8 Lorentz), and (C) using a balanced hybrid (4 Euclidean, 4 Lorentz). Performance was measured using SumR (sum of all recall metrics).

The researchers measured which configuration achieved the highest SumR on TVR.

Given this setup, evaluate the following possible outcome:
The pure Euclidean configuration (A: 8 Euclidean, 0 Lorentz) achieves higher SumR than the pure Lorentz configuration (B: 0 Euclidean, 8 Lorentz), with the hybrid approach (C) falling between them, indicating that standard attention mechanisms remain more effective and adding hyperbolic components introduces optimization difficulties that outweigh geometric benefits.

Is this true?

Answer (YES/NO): NO